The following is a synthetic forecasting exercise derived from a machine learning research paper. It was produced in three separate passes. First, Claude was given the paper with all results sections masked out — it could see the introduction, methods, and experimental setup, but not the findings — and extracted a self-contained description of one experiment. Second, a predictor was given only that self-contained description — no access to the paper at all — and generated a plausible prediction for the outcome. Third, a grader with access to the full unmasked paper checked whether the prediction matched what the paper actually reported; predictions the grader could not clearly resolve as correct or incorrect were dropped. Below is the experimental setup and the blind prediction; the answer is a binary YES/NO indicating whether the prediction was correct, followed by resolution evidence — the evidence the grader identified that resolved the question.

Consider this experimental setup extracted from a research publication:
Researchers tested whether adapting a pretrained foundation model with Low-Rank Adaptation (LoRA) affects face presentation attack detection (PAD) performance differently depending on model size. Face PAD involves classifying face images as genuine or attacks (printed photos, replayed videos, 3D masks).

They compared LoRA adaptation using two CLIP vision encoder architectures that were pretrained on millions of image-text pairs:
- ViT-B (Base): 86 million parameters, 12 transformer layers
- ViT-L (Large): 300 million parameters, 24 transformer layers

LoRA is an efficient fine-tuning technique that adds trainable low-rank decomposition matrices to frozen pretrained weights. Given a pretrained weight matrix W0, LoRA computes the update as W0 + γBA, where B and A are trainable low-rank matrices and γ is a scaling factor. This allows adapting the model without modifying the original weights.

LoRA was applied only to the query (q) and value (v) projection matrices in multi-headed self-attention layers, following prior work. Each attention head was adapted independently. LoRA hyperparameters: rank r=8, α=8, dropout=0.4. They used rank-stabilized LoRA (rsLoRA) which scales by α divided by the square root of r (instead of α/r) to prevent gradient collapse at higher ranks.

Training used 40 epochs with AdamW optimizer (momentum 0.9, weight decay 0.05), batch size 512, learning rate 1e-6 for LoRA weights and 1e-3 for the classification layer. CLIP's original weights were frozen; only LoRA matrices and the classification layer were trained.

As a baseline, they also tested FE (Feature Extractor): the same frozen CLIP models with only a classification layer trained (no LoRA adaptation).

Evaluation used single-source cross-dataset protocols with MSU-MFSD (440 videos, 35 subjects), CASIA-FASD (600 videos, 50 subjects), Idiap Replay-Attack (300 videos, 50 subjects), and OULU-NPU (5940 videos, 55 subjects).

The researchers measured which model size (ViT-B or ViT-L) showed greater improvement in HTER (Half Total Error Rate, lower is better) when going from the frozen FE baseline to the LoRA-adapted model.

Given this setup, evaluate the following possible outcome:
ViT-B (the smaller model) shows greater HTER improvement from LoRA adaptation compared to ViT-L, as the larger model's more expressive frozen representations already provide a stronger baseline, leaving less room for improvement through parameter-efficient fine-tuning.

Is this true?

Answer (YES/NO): YES